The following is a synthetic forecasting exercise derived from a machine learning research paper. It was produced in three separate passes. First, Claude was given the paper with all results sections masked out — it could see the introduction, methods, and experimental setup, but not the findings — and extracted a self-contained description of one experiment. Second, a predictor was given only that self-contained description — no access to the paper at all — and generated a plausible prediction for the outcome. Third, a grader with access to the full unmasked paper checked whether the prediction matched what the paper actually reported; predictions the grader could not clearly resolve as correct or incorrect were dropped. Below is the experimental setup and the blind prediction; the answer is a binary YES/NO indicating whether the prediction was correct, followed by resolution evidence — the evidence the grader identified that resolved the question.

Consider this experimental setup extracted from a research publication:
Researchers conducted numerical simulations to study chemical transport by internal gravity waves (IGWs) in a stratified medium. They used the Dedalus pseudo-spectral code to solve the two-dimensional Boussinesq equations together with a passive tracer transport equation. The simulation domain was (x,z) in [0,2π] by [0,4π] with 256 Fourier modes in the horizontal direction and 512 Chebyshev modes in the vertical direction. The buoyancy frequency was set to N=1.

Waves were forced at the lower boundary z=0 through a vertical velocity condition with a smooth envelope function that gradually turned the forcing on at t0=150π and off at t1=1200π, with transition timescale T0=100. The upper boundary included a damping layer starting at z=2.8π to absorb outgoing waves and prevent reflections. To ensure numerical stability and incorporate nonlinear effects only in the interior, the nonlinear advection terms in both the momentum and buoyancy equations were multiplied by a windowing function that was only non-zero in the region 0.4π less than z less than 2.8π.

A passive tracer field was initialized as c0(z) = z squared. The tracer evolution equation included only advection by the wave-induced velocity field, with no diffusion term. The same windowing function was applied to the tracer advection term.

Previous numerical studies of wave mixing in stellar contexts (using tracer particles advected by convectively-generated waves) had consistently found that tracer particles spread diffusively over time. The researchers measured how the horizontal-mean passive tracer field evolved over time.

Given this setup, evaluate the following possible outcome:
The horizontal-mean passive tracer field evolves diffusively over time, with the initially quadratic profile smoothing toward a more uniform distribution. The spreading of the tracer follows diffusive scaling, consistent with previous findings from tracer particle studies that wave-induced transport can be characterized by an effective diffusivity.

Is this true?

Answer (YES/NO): NO